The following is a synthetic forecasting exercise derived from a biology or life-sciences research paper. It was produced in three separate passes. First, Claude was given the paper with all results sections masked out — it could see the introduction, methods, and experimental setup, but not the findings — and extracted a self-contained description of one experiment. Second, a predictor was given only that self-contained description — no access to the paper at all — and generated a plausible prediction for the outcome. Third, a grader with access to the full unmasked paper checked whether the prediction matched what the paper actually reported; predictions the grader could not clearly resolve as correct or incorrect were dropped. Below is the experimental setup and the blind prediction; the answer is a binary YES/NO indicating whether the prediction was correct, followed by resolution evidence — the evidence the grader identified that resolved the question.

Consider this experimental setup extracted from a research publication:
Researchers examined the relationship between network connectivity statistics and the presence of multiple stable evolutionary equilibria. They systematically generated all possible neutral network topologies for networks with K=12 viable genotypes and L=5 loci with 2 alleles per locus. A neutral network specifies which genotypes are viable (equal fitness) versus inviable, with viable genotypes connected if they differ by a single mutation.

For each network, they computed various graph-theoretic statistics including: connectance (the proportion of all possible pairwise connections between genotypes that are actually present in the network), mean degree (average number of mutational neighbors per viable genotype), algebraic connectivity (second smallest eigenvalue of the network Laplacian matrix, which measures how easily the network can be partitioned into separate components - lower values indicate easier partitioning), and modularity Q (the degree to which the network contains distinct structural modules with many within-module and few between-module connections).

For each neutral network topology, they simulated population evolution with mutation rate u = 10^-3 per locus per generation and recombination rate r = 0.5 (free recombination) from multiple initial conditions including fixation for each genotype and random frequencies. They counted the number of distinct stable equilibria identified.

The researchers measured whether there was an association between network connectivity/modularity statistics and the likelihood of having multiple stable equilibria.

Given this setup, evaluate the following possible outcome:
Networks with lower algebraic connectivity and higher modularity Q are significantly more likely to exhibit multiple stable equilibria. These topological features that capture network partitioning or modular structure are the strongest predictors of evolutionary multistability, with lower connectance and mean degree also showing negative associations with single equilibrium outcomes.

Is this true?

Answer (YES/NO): YES